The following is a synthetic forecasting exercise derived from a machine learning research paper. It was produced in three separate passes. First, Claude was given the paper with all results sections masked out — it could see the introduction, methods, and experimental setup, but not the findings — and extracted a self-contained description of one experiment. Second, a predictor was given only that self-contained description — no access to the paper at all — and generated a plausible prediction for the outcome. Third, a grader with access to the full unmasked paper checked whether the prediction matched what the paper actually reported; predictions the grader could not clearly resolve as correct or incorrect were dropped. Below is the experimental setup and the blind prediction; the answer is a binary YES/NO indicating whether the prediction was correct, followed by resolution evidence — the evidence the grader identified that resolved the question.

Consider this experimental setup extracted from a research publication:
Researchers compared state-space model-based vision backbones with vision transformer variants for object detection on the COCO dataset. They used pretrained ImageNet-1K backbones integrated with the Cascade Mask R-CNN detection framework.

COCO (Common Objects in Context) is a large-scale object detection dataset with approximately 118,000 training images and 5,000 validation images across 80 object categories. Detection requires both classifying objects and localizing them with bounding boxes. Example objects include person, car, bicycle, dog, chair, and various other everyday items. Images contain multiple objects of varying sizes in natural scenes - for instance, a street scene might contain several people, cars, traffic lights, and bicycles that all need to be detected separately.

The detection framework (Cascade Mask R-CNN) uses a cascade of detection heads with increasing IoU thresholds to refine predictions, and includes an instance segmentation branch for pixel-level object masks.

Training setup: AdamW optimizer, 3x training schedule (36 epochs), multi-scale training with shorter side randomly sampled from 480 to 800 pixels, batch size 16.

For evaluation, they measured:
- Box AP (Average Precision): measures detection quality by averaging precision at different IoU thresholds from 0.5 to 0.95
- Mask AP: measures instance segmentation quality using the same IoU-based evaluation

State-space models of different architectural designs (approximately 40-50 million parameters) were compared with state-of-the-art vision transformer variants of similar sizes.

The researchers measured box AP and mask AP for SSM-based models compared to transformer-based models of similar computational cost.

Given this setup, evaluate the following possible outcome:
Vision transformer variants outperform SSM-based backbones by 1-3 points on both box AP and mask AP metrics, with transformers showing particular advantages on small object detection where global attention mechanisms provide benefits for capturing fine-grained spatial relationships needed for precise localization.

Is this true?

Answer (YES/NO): NO